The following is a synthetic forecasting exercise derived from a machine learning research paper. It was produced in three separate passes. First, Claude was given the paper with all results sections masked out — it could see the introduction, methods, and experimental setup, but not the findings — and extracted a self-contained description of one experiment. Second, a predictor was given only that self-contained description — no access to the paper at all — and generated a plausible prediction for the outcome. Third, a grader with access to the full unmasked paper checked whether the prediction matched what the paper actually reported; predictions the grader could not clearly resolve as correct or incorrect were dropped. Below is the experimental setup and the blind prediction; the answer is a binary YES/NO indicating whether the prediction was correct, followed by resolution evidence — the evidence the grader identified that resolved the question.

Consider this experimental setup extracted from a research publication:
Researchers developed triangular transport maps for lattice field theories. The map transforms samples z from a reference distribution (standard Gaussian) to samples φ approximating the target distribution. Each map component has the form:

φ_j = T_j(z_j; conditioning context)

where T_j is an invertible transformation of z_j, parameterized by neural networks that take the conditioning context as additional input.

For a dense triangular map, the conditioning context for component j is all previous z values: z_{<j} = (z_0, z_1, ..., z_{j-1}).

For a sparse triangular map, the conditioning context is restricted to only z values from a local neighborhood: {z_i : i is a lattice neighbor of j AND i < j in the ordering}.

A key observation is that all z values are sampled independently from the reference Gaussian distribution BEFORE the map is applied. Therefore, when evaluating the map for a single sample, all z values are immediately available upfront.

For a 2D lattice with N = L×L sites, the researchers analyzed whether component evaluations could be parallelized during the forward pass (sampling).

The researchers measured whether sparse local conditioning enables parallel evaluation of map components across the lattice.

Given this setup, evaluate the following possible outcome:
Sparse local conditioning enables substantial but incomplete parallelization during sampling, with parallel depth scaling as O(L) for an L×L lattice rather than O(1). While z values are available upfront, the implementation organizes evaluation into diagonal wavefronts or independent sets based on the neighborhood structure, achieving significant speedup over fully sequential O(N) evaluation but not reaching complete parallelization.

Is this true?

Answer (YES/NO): NO